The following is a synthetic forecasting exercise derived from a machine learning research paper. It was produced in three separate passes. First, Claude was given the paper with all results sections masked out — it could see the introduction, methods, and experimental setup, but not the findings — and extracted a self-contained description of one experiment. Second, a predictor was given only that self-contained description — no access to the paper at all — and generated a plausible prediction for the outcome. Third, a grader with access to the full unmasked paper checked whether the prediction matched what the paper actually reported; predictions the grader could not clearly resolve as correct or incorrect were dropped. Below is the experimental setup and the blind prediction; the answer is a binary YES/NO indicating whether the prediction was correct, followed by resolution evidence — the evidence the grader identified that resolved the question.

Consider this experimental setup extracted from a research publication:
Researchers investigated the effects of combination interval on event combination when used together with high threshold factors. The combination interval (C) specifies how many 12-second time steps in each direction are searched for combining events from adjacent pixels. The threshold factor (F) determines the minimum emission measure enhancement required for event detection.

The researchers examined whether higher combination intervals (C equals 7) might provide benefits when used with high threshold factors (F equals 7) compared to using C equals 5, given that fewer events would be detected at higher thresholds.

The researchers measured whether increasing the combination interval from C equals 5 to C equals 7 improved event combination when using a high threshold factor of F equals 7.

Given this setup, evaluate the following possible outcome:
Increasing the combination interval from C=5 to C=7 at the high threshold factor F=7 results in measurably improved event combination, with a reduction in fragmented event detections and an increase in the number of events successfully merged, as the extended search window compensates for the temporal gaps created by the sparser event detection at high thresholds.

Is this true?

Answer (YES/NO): NO